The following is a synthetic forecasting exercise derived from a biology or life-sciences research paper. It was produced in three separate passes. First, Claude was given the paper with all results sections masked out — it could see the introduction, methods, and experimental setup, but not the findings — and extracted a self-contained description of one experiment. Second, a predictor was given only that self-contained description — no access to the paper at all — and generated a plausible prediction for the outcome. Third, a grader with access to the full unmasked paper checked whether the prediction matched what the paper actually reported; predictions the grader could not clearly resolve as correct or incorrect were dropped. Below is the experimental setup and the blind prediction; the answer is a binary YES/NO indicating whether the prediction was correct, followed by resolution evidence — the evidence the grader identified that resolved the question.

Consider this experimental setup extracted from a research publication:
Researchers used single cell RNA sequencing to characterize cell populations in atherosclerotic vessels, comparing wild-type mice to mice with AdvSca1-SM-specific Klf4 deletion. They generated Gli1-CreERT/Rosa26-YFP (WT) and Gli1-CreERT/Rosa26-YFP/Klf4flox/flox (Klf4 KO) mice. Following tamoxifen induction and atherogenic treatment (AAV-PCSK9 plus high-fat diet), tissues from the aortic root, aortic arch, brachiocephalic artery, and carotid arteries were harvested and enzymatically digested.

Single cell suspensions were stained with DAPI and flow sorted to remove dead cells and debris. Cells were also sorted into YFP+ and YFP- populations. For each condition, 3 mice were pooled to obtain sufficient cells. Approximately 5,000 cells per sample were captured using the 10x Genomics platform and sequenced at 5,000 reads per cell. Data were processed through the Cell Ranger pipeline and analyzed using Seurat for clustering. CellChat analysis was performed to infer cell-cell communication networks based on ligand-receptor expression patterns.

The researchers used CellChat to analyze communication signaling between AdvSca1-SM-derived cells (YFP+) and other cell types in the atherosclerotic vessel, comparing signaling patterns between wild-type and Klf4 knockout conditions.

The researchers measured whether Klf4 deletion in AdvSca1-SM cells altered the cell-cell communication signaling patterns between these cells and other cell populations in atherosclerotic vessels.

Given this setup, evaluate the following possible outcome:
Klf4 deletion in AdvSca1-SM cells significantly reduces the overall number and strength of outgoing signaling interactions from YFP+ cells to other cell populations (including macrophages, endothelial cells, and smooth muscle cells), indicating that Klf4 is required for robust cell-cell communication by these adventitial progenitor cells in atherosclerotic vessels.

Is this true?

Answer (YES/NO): NO